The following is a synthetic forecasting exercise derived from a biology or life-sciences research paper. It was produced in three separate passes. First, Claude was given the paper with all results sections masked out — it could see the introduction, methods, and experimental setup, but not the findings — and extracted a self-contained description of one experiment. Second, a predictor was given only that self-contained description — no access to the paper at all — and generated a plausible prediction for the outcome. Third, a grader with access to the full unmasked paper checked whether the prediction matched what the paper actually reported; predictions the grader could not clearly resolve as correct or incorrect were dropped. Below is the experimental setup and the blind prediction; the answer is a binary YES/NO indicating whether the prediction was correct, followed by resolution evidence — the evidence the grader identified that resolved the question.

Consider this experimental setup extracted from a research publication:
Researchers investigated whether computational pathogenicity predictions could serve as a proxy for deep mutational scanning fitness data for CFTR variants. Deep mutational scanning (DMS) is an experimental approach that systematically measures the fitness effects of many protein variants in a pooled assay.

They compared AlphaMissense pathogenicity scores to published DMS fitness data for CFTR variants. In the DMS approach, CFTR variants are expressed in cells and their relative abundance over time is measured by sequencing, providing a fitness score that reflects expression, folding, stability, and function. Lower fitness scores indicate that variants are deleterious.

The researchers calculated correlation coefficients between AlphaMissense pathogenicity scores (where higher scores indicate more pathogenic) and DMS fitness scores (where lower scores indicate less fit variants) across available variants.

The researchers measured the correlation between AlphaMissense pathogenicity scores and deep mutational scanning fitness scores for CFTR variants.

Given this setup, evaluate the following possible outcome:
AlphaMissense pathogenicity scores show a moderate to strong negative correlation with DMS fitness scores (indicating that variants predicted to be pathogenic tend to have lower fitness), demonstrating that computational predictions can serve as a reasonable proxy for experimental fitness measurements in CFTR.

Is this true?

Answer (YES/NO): NO